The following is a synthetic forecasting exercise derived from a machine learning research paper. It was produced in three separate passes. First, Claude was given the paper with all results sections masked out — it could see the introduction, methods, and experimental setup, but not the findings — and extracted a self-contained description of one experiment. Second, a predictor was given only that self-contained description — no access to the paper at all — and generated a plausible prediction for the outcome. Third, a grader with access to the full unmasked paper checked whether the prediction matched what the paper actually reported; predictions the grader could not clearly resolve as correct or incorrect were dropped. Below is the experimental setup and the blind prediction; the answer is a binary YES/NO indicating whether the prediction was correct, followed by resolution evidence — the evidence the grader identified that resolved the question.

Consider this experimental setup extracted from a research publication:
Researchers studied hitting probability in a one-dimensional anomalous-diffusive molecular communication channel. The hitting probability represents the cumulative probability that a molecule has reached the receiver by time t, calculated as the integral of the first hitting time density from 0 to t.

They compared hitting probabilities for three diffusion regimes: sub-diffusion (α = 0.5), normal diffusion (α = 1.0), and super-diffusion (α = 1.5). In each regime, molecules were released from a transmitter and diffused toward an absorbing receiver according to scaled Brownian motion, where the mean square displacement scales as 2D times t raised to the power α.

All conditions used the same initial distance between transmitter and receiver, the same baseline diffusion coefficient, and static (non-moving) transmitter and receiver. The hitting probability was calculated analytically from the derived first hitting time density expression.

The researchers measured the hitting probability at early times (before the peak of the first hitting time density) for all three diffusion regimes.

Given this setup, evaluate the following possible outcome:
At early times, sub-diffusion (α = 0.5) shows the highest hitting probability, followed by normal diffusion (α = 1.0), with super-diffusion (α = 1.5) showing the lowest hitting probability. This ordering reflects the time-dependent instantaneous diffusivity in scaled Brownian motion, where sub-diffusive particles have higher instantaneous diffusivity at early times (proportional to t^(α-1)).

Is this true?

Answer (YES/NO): NO